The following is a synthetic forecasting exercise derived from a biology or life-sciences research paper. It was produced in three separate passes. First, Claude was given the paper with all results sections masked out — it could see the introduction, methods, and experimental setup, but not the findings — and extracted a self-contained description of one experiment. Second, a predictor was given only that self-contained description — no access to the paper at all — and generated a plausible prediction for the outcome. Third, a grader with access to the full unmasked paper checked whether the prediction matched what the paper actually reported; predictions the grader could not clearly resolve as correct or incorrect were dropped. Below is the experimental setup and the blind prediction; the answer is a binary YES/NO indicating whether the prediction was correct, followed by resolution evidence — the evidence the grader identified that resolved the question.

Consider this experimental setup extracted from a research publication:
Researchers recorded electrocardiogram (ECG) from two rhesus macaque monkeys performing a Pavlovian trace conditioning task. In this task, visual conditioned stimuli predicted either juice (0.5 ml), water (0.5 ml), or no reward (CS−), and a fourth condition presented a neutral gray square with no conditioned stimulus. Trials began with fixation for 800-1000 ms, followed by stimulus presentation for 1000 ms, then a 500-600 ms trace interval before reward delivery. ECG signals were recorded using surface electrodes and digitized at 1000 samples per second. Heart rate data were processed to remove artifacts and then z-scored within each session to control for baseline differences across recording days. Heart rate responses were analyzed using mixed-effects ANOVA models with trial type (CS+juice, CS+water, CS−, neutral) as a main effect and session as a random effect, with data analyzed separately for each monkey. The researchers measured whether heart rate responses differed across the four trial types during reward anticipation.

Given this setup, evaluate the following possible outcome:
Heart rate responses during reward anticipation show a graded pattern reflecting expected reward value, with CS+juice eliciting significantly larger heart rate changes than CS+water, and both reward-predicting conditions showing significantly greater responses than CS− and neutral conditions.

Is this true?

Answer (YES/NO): NO